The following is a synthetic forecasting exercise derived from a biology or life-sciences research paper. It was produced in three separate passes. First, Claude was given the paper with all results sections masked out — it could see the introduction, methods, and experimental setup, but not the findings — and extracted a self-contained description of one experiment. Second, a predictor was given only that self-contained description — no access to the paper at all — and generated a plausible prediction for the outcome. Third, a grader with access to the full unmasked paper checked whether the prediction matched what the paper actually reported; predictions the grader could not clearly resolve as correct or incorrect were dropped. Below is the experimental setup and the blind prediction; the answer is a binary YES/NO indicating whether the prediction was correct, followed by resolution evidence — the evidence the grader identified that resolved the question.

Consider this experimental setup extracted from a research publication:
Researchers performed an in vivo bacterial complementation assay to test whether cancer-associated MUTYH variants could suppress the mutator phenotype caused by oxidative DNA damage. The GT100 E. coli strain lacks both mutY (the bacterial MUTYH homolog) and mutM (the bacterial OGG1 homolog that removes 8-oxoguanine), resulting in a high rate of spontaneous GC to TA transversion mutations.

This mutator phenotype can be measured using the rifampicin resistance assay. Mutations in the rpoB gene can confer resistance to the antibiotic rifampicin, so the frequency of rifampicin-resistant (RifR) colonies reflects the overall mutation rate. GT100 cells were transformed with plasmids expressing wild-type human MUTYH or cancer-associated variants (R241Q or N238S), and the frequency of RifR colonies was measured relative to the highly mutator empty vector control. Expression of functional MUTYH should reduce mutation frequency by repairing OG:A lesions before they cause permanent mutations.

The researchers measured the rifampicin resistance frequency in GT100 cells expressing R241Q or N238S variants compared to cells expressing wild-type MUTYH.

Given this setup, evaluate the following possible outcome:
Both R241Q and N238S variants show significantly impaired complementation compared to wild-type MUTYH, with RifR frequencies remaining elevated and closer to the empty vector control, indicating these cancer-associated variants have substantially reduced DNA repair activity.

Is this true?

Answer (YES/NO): NO